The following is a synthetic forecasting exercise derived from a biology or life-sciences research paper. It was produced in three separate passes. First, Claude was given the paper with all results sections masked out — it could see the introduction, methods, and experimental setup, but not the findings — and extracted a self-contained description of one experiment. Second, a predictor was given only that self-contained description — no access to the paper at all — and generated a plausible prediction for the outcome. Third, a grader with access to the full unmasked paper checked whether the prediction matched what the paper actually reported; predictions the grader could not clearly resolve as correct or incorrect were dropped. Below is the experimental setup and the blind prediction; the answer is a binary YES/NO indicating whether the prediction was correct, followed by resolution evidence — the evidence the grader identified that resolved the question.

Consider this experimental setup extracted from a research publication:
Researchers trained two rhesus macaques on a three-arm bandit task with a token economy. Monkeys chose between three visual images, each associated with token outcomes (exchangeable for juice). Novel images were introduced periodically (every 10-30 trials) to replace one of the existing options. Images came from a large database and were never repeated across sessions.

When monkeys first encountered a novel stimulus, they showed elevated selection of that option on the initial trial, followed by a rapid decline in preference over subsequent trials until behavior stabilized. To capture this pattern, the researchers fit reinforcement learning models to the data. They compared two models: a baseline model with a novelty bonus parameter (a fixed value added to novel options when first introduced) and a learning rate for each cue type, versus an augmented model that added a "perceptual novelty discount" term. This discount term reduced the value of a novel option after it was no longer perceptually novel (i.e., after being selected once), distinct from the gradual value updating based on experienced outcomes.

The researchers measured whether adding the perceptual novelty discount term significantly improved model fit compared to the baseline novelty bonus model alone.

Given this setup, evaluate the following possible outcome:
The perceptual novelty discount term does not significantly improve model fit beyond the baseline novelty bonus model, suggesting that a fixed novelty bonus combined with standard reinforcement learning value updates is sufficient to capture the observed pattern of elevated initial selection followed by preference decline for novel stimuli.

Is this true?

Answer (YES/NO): NO